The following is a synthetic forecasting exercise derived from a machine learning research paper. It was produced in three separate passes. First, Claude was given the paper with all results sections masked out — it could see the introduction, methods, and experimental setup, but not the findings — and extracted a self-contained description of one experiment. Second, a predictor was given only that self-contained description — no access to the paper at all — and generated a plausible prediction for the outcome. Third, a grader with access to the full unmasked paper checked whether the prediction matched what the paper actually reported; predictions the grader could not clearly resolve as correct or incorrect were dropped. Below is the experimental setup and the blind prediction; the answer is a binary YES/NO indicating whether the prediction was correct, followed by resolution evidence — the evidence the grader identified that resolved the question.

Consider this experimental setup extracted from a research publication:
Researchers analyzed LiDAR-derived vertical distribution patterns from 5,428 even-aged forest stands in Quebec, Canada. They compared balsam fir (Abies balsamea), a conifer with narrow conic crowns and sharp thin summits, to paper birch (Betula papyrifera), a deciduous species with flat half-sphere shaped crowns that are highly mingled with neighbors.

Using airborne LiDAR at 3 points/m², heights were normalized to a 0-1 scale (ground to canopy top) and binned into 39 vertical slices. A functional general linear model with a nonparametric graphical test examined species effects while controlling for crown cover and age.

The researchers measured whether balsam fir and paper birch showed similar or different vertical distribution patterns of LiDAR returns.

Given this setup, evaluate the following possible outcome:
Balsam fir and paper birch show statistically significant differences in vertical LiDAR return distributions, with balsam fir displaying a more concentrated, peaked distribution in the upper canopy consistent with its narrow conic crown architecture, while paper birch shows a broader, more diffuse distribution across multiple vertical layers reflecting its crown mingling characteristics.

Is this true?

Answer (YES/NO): NO